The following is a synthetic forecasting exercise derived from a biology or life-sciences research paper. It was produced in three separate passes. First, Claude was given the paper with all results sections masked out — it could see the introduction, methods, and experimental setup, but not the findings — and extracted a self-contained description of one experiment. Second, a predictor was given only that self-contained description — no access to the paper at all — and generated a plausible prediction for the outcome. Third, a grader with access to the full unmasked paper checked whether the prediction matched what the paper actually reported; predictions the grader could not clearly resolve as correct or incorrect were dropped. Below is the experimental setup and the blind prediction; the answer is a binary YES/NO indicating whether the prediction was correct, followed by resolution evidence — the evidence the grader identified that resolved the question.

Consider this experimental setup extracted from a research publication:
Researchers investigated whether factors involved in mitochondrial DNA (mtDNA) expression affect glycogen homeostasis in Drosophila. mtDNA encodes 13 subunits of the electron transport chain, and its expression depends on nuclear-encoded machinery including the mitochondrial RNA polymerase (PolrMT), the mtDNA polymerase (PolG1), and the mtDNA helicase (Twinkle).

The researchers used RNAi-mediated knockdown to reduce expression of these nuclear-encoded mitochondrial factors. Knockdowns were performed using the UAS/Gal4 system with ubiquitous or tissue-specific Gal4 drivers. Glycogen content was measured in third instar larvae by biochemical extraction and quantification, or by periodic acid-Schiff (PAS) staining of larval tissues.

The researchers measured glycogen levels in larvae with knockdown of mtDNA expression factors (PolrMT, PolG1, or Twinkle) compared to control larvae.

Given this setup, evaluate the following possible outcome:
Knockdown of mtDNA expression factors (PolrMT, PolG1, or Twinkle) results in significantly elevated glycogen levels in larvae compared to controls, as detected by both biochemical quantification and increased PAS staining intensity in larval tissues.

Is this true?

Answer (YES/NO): NO